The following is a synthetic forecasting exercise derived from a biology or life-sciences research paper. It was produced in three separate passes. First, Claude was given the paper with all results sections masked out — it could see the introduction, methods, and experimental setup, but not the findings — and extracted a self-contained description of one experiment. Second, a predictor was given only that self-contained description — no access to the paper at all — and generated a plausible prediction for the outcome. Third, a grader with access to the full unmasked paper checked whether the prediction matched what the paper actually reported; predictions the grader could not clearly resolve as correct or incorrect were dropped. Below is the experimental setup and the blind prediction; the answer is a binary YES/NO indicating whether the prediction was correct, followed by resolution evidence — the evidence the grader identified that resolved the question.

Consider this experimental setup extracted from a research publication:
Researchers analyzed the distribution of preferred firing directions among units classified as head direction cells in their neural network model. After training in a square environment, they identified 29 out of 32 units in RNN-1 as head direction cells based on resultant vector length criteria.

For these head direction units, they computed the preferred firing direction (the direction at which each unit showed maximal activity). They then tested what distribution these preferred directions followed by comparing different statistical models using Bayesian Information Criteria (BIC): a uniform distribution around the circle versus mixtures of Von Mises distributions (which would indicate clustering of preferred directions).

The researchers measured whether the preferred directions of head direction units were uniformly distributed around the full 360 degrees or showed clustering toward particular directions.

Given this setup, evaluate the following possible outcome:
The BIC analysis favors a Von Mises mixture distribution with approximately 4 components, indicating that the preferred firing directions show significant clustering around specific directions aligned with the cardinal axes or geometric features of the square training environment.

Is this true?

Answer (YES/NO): NO